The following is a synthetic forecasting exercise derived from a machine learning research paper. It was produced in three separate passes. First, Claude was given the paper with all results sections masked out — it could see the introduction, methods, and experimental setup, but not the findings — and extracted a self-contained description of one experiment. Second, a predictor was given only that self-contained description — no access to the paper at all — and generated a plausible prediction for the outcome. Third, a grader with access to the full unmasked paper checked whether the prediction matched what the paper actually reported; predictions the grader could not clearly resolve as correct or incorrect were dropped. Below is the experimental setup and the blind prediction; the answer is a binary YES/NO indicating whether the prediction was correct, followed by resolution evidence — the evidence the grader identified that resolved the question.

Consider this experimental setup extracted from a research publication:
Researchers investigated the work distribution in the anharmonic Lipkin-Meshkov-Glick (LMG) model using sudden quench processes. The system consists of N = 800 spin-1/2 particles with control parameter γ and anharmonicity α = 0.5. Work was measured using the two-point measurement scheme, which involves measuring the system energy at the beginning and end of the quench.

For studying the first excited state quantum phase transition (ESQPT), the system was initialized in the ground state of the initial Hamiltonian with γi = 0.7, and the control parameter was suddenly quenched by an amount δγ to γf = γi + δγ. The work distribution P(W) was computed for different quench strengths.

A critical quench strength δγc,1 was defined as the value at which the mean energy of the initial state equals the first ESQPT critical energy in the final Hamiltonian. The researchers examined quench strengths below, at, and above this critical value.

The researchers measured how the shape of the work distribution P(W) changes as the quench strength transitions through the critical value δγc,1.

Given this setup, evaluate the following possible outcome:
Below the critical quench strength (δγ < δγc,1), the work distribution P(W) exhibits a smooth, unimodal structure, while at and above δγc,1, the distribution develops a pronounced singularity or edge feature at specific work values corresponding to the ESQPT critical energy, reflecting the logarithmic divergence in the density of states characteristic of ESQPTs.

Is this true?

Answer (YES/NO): NO